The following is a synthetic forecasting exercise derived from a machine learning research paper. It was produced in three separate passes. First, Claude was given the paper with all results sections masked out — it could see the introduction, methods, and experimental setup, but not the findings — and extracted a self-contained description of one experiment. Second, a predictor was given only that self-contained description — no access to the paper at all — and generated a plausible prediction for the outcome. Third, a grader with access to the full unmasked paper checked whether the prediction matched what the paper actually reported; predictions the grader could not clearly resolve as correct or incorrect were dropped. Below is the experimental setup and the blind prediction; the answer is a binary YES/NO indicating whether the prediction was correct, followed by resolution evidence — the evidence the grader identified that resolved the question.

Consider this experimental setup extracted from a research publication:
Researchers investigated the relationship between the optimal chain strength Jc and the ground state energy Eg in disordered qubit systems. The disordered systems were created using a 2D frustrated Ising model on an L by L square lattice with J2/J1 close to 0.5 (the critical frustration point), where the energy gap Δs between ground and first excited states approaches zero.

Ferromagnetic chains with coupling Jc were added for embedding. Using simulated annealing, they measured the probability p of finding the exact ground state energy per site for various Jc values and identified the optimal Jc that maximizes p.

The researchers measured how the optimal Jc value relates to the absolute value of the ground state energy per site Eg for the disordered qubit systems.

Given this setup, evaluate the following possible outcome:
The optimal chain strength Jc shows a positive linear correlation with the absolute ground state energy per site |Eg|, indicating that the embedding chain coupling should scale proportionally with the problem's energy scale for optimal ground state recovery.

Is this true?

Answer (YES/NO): YES